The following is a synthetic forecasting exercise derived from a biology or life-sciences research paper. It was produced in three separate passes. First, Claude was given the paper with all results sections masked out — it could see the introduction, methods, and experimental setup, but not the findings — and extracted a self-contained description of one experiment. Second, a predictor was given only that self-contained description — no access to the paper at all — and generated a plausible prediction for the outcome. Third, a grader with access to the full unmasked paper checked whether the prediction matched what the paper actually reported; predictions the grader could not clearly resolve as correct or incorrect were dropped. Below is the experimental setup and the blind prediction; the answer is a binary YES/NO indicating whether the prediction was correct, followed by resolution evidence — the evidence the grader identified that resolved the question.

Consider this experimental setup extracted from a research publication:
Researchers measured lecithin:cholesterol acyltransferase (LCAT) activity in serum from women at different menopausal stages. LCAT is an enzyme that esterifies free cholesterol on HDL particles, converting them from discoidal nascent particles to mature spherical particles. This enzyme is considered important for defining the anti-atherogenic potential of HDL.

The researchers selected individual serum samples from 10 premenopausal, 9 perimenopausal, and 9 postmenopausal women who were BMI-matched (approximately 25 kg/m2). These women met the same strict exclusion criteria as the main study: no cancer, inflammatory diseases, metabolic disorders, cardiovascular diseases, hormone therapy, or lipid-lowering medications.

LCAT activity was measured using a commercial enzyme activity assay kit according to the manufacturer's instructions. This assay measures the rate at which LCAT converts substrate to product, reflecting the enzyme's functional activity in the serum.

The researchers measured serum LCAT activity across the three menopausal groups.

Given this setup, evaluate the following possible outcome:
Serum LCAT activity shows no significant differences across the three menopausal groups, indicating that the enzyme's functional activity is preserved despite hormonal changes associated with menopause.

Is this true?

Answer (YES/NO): YES